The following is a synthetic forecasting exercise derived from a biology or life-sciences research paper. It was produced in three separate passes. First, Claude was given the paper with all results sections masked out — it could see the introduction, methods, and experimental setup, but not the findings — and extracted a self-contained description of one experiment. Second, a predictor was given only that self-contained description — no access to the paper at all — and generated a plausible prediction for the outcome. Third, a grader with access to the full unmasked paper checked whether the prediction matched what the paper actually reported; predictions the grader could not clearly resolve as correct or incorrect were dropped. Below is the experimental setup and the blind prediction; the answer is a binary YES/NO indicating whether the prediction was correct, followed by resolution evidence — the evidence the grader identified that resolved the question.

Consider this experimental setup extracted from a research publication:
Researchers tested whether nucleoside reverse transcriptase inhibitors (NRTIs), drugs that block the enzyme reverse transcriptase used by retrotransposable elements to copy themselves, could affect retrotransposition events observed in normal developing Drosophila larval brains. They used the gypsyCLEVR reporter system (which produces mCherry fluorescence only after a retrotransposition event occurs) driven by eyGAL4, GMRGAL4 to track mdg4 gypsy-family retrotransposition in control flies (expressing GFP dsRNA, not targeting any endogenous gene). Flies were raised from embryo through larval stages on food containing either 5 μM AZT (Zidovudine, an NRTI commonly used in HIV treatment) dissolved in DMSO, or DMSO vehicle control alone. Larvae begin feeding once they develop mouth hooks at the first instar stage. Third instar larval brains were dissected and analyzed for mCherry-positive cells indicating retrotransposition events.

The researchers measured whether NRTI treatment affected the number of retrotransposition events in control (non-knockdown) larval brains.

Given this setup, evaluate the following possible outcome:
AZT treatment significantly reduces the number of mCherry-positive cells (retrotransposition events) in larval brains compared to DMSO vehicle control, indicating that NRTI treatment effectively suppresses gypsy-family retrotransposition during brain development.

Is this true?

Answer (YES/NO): NO